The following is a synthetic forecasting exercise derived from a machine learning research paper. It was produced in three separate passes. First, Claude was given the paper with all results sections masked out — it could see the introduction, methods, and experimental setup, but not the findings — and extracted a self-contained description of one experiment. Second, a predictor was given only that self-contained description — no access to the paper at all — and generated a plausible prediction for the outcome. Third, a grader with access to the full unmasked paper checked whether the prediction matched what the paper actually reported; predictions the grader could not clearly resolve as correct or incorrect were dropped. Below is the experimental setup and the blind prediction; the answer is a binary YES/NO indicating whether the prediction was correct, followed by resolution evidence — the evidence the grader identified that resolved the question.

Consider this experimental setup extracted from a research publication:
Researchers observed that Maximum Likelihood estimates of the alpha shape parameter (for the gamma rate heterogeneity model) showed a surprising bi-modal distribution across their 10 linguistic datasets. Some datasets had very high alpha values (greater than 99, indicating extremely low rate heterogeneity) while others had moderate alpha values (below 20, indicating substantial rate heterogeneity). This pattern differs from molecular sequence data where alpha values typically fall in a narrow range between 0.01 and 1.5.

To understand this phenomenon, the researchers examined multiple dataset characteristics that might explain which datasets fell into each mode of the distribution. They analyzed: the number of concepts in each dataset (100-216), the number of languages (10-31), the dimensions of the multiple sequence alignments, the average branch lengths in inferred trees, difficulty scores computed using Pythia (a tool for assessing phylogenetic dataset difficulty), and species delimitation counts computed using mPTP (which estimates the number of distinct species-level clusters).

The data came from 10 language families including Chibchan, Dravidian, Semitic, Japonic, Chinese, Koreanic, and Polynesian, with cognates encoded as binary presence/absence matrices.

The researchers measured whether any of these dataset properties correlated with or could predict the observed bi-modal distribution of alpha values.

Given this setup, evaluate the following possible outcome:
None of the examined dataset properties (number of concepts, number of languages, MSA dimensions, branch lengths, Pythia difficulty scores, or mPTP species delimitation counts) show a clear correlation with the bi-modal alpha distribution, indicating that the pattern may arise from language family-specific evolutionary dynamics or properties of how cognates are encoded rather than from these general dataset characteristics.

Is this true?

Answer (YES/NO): YES